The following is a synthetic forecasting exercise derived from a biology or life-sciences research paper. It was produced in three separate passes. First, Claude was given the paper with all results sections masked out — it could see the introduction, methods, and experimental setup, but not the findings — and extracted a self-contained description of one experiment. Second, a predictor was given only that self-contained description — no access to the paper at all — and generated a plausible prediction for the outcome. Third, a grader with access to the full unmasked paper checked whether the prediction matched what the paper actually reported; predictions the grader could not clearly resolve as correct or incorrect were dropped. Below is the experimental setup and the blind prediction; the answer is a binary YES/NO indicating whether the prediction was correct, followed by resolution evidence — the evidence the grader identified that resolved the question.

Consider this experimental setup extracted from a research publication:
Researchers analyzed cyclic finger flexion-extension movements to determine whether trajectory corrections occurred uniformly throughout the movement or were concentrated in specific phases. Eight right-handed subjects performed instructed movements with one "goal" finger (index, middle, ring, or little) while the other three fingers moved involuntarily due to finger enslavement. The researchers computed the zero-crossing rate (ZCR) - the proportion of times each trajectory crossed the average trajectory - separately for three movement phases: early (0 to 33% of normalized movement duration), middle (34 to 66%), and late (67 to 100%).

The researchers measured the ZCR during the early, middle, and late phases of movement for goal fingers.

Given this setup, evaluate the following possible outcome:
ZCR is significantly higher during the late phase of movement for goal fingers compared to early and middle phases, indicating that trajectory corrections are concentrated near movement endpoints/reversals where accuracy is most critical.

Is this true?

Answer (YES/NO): NO